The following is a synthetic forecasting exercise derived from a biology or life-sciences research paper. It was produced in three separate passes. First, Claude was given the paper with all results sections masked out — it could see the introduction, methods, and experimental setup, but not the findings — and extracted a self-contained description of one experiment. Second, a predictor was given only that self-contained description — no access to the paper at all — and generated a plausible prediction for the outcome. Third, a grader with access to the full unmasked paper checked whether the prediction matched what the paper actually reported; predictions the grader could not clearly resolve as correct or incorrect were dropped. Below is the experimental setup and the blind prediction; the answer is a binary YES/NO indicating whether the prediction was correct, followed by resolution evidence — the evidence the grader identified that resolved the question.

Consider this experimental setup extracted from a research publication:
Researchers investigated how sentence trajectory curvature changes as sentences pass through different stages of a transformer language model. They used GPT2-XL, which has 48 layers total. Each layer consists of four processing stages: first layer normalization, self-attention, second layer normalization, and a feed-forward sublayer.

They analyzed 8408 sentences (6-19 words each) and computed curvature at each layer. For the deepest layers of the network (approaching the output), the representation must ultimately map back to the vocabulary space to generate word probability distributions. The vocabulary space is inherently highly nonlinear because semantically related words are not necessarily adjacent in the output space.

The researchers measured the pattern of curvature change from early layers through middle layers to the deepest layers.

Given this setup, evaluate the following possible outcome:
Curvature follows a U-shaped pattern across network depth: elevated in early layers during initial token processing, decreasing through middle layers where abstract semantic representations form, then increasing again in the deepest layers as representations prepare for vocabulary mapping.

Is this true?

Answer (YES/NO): YES